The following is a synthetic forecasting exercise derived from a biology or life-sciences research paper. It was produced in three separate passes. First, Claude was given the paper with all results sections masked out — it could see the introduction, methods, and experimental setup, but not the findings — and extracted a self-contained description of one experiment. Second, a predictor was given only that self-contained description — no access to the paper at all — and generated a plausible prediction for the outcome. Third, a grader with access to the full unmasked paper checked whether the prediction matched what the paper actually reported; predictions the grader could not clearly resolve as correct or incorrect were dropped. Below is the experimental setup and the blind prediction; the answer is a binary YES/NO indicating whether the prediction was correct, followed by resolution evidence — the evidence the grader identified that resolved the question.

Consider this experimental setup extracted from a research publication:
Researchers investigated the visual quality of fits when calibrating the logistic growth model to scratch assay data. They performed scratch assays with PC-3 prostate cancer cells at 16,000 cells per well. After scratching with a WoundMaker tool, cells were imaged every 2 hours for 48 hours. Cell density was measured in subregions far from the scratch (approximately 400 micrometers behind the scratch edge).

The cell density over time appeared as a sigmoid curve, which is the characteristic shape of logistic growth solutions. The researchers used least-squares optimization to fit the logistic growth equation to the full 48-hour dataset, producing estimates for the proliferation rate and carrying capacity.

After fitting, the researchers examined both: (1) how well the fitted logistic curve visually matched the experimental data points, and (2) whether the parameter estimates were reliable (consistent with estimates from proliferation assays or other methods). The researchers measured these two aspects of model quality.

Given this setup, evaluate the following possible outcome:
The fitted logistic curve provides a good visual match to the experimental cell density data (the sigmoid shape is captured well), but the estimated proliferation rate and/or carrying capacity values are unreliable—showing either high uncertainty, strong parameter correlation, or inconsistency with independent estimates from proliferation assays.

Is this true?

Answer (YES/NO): YES